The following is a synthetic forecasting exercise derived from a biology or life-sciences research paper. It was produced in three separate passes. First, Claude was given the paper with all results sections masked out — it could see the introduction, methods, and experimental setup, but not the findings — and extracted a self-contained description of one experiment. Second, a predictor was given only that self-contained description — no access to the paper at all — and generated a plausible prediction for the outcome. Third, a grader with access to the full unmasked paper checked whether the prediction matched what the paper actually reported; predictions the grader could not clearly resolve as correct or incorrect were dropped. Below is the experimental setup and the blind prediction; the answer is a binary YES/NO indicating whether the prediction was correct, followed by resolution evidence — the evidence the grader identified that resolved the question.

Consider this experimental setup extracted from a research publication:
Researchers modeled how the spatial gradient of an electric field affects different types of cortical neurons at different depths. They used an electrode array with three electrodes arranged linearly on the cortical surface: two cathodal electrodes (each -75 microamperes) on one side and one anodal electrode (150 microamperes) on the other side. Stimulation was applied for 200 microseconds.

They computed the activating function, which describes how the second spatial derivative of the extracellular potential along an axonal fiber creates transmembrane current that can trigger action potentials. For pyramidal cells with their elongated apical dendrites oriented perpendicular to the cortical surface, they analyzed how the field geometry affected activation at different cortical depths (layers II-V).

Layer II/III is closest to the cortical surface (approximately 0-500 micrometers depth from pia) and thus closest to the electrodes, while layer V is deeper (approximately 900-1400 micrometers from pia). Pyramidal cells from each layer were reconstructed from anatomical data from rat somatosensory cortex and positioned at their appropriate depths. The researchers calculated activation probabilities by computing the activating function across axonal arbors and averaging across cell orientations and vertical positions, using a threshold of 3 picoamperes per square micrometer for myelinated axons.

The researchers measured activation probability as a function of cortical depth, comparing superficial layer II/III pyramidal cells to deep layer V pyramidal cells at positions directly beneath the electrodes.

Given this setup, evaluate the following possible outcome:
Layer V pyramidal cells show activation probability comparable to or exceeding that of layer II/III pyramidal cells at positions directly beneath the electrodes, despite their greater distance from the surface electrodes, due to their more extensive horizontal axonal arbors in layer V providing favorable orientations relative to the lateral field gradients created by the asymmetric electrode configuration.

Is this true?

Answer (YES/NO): NO